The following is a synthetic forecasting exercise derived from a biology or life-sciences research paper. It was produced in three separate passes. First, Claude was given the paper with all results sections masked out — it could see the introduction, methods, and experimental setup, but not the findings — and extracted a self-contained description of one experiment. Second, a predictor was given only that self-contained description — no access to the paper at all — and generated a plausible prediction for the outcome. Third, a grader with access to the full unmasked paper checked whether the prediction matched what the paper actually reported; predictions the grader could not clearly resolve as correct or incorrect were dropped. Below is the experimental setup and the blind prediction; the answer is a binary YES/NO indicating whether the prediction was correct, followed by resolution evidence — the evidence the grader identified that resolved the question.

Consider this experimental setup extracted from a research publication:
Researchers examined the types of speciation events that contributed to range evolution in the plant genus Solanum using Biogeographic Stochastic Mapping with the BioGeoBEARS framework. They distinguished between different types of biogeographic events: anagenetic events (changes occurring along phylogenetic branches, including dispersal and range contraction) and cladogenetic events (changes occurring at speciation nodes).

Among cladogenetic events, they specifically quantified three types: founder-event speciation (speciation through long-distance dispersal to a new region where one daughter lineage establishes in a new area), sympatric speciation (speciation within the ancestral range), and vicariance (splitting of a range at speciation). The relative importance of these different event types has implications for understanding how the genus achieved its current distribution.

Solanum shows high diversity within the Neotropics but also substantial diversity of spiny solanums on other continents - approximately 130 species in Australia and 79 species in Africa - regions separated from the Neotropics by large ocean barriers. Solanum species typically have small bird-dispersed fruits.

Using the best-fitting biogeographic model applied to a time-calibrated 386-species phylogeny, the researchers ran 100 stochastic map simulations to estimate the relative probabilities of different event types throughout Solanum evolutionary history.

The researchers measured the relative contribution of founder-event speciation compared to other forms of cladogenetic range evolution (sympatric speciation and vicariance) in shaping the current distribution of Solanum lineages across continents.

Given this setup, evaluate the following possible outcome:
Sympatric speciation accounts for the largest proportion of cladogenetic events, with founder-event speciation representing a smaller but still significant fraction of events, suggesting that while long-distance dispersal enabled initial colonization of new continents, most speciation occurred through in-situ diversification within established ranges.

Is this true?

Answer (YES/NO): NO